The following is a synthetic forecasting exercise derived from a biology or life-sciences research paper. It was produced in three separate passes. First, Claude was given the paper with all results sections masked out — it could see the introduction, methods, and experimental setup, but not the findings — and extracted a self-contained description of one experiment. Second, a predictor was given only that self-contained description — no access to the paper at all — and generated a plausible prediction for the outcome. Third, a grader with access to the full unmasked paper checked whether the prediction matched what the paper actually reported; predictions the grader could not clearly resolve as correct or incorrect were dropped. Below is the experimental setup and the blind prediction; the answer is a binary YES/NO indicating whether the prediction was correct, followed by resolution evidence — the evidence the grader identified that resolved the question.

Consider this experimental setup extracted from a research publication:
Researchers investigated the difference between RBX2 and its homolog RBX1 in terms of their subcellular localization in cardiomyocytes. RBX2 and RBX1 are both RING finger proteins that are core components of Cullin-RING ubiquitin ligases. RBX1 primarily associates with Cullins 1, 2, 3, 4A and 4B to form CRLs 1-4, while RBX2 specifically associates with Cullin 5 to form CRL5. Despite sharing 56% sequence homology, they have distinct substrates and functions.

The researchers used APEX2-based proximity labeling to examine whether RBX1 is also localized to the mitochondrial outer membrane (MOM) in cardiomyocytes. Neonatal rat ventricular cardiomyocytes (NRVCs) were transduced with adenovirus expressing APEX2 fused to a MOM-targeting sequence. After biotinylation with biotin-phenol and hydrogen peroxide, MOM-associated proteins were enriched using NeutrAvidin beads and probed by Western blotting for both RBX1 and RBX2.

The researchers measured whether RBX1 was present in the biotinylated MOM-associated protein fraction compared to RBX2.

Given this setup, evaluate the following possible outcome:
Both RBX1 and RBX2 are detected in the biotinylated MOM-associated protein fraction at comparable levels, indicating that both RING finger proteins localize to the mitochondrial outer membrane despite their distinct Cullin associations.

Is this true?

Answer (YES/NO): NO